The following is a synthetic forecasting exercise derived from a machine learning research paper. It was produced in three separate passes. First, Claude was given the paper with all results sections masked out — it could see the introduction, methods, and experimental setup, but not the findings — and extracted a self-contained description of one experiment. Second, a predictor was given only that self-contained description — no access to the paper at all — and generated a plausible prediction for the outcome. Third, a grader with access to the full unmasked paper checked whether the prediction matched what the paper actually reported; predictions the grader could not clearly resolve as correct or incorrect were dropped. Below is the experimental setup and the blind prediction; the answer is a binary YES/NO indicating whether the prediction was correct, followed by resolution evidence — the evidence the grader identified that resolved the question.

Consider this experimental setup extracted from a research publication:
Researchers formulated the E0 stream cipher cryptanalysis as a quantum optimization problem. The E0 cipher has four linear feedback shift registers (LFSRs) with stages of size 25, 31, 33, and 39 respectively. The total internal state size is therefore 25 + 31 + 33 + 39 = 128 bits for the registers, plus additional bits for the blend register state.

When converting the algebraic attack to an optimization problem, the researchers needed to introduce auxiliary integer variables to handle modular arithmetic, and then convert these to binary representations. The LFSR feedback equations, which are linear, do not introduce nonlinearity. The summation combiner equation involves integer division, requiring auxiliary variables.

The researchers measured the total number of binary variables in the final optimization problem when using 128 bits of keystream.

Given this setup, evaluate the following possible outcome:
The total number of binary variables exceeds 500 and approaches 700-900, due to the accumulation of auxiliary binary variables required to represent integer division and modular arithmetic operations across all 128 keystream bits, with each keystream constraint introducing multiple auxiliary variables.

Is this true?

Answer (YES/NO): NO